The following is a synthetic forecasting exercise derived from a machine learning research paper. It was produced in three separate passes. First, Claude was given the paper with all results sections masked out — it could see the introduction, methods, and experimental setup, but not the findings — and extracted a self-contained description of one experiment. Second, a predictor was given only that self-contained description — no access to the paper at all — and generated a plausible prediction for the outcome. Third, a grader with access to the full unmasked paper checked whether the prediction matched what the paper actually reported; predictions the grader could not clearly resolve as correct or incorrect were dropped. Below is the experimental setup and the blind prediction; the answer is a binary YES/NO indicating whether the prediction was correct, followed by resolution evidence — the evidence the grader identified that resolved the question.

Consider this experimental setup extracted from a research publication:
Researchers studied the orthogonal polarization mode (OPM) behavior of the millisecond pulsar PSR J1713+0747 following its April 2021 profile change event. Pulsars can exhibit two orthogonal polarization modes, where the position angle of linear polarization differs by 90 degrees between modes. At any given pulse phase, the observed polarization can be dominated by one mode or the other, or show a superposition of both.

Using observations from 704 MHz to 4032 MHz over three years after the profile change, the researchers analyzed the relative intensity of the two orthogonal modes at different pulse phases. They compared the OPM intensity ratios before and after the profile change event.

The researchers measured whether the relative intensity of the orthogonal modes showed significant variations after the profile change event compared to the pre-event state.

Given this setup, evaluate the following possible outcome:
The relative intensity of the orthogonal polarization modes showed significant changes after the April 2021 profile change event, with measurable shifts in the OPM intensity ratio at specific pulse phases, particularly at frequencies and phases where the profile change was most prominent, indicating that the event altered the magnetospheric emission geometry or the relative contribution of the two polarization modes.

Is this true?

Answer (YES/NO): YES